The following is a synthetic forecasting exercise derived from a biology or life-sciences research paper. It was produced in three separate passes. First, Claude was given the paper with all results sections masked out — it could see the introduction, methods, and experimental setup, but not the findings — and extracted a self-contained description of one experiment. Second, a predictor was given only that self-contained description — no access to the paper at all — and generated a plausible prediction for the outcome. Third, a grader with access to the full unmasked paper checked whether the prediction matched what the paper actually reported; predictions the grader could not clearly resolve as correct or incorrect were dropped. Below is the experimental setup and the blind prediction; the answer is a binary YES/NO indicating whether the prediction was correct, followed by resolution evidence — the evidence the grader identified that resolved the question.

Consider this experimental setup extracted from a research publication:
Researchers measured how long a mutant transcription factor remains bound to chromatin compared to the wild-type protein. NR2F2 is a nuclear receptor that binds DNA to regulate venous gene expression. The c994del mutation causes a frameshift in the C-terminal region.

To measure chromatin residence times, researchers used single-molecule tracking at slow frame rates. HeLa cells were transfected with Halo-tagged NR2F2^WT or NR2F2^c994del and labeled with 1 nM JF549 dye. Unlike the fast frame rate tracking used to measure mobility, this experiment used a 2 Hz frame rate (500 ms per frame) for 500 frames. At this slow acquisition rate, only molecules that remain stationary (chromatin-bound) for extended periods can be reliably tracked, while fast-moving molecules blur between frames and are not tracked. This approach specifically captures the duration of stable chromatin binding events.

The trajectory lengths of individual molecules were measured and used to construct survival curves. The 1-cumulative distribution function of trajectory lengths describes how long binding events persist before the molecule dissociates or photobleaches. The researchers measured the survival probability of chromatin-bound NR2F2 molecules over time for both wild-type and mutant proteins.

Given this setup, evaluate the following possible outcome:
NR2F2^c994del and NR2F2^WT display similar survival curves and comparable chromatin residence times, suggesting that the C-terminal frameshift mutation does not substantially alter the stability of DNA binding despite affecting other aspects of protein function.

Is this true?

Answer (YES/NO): YES